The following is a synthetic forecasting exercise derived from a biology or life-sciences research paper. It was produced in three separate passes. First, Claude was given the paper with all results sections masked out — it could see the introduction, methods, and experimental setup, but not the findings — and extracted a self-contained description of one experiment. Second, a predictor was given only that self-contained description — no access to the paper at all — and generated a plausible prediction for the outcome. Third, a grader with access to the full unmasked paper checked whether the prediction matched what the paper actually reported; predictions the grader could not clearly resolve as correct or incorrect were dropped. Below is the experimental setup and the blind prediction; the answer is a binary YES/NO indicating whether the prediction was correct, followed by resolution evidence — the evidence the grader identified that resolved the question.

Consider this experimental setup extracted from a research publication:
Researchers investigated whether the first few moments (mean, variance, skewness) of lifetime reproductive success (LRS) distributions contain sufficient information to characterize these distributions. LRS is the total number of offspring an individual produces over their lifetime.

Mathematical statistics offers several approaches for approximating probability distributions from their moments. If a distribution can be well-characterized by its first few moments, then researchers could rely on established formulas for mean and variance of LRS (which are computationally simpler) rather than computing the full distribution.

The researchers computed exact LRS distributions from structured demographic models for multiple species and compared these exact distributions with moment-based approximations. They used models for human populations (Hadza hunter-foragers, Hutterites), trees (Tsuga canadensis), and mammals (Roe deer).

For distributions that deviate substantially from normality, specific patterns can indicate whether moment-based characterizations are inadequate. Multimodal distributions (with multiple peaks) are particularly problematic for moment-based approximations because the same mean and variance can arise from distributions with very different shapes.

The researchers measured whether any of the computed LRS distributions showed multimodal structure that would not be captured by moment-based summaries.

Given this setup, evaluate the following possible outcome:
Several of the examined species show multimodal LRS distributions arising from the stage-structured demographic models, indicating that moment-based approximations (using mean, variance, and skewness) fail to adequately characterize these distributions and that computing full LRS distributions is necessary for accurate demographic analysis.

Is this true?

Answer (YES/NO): YES